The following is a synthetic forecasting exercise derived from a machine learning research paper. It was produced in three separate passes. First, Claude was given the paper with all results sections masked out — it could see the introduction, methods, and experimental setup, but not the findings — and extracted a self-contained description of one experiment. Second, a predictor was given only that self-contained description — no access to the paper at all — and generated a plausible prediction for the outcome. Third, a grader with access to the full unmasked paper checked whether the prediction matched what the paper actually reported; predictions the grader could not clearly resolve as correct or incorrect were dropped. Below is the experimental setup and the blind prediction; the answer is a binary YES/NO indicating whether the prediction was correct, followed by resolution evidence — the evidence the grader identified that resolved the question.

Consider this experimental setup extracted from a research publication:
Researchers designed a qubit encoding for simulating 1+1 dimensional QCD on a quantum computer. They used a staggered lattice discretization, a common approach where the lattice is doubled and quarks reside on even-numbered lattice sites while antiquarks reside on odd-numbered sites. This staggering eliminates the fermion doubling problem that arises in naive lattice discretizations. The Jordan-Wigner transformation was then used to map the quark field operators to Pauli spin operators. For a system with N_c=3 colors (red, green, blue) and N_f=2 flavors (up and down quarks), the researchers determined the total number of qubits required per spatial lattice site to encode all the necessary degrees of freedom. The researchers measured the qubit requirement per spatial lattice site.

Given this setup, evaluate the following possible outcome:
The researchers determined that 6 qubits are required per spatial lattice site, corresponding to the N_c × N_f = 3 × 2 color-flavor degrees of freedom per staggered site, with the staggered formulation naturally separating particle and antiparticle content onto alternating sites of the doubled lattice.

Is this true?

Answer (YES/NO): NO